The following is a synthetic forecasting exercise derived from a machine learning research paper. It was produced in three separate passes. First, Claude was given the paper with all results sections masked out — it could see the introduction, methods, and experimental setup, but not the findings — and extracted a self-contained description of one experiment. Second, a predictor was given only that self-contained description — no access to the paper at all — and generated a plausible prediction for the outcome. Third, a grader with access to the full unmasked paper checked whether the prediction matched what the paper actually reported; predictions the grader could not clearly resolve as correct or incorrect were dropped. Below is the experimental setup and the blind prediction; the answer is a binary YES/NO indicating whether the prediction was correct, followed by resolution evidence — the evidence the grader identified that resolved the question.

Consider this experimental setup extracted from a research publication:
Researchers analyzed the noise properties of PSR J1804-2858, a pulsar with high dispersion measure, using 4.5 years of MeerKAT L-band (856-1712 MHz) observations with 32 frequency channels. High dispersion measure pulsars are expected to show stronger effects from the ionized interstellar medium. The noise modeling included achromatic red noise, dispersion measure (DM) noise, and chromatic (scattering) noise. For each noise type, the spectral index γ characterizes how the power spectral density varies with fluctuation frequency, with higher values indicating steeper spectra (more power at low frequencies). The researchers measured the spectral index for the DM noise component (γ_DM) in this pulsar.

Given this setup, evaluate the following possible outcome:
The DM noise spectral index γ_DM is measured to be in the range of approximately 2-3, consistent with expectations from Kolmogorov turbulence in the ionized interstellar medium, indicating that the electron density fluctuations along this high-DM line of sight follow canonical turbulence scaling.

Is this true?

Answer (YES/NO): NO